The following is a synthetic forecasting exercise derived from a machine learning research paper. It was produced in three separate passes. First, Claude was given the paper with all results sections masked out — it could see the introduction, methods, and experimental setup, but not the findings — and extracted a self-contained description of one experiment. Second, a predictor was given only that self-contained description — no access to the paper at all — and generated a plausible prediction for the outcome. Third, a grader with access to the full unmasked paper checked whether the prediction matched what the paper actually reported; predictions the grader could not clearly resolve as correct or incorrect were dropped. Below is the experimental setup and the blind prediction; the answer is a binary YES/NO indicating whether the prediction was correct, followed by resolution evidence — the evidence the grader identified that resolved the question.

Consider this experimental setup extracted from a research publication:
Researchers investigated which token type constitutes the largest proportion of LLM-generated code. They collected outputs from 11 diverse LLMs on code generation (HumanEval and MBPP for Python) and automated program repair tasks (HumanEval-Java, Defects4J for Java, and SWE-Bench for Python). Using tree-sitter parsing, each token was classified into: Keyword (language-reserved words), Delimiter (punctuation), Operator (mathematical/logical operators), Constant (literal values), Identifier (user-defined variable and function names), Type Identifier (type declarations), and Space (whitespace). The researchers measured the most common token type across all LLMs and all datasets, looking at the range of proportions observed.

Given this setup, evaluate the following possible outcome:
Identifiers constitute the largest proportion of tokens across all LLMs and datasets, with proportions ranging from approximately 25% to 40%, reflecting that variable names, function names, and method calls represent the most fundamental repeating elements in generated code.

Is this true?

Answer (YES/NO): YES